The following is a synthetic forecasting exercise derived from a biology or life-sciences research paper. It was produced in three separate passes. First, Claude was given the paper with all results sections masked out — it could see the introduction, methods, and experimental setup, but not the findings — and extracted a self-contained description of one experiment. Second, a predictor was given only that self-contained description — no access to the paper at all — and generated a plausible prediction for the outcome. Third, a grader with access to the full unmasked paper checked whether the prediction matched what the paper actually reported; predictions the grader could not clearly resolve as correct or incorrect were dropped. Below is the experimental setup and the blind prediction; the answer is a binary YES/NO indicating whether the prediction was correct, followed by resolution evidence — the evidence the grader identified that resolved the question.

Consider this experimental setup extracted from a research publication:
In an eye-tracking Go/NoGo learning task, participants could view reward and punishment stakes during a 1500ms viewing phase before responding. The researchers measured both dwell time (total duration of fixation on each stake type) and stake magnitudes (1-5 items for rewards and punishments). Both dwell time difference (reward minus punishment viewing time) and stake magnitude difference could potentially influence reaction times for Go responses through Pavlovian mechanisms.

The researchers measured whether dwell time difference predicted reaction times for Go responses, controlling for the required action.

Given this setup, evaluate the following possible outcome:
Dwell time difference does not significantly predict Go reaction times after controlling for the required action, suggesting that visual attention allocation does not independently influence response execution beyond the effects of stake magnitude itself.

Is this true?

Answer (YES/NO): NO